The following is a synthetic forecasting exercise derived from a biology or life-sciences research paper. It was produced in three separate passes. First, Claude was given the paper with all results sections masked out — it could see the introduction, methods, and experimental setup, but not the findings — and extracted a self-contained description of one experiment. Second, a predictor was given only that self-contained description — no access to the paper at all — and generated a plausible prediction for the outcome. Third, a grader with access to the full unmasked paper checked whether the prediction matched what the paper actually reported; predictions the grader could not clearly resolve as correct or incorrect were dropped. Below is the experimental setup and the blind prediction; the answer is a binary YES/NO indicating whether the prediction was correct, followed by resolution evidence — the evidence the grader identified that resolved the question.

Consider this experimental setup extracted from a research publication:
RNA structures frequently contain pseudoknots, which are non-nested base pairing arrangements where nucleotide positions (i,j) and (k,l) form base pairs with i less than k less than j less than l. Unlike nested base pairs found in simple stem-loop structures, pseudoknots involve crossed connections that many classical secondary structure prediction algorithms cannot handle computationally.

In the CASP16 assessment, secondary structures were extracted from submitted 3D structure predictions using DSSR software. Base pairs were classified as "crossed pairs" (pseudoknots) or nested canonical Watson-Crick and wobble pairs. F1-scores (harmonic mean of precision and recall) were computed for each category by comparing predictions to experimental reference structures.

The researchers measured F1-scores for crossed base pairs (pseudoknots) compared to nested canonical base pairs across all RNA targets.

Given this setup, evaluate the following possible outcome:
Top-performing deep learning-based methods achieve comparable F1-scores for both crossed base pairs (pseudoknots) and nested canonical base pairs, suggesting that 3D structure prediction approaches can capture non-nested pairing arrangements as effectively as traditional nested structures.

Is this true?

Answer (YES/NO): NO